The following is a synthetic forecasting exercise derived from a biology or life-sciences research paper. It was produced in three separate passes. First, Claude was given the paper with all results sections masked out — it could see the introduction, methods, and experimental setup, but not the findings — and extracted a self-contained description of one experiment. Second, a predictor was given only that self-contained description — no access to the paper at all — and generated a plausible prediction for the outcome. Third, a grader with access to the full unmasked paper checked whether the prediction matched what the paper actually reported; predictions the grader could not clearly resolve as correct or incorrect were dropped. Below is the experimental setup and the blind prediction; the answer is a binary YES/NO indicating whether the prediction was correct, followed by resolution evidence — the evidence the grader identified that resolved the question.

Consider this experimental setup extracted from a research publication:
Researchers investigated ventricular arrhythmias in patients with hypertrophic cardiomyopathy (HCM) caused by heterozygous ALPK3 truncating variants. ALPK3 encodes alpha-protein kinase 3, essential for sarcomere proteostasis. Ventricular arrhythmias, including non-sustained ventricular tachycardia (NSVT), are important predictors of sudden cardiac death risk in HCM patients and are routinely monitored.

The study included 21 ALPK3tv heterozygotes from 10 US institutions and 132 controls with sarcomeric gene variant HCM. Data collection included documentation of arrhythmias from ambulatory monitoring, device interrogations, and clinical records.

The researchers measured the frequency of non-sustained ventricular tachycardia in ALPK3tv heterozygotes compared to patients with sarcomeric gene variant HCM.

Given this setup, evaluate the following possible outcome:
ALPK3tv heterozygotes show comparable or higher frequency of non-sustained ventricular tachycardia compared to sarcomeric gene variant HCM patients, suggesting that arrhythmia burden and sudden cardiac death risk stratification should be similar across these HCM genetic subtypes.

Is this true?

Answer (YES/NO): YES